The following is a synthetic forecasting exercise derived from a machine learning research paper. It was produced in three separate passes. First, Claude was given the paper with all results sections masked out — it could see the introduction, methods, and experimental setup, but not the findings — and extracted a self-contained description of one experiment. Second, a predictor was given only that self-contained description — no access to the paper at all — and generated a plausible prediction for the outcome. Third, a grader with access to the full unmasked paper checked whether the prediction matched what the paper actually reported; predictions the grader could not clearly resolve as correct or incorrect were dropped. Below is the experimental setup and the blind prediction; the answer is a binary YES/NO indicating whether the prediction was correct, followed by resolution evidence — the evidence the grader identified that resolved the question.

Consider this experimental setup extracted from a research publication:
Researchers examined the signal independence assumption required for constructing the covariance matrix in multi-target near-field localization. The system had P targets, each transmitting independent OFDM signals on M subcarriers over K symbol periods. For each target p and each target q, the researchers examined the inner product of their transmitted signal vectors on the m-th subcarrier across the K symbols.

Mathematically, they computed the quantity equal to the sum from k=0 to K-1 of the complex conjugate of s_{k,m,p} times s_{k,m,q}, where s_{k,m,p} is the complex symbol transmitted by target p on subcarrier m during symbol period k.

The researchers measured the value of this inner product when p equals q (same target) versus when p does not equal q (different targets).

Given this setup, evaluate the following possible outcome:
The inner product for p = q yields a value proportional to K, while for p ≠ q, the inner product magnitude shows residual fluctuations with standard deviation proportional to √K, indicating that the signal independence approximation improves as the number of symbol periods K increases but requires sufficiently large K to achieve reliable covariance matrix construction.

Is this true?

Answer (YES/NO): NO